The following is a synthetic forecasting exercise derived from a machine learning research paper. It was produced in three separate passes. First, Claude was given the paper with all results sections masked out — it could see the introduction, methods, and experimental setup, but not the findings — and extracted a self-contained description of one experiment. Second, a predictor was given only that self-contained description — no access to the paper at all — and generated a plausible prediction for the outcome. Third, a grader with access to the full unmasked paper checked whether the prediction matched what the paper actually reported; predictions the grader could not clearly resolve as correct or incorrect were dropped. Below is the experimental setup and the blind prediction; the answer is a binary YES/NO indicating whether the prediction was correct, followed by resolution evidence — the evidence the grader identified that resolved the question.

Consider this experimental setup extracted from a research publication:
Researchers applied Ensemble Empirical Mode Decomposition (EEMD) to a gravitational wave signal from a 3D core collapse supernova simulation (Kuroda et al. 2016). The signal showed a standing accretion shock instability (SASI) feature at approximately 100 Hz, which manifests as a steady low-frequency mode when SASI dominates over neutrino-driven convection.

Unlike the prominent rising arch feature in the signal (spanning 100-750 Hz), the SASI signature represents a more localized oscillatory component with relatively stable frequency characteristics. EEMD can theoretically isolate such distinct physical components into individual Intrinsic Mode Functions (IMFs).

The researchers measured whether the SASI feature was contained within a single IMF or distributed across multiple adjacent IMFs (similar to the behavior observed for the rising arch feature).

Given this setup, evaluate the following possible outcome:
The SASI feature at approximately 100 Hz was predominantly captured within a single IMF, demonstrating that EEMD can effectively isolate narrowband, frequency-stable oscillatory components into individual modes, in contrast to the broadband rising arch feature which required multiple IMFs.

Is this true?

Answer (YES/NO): YES